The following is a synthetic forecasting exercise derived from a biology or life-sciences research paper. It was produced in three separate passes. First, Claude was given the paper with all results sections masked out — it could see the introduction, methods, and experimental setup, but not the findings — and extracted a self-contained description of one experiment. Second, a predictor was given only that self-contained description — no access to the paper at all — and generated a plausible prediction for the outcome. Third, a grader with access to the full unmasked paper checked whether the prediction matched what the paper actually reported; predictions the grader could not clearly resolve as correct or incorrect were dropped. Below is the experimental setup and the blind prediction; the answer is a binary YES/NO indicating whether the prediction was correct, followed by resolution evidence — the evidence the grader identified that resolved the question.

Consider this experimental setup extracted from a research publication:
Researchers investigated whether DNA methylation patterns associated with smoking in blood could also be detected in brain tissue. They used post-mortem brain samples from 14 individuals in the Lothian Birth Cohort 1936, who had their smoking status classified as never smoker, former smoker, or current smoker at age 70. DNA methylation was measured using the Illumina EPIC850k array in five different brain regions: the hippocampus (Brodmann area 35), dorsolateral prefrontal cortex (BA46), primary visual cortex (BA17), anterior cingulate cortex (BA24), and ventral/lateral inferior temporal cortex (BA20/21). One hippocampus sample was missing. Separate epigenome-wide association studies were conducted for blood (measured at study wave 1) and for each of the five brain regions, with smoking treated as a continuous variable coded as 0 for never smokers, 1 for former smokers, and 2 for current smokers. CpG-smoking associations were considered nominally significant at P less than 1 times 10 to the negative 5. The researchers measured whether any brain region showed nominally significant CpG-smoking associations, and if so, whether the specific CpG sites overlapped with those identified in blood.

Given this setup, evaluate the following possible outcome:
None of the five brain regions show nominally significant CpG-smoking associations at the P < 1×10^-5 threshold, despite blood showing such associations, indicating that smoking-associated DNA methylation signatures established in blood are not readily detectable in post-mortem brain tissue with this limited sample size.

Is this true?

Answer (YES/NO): NO